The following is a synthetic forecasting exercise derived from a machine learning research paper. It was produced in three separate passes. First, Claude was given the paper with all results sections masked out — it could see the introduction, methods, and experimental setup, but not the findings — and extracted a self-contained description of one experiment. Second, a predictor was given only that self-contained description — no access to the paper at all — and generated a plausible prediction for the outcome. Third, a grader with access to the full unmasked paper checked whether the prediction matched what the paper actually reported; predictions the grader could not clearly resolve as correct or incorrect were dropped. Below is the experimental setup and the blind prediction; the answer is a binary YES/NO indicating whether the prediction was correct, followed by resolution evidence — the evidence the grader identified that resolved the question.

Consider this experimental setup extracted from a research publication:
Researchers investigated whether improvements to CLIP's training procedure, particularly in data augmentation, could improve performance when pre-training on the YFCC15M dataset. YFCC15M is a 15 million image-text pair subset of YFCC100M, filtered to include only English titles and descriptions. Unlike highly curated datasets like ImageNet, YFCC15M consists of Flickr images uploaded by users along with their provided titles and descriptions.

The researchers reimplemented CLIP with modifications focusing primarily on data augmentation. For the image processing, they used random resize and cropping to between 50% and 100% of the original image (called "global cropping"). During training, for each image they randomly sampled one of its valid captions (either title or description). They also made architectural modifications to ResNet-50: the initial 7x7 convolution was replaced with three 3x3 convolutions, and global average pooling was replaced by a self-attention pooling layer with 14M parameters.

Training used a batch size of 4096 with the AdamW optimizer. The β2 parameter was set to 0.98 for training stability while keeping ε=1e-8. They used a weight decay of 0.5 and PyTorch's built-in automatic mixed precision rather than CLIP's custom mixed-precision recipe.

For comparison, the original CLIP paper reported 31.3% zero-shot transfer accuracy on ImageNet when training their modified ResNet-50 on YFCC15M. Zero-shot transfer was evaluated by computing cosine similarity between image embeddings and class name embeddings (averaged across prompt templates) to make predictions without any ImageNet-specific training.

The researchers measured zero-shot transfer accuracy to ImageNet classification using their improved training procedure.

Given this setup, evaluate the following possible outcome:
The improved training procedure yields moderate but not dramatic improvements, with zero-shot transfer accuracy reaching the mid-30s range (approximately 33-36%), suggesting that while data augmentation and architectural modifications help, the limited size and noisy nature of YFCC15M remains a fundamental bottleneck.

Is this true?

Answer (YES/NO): YES